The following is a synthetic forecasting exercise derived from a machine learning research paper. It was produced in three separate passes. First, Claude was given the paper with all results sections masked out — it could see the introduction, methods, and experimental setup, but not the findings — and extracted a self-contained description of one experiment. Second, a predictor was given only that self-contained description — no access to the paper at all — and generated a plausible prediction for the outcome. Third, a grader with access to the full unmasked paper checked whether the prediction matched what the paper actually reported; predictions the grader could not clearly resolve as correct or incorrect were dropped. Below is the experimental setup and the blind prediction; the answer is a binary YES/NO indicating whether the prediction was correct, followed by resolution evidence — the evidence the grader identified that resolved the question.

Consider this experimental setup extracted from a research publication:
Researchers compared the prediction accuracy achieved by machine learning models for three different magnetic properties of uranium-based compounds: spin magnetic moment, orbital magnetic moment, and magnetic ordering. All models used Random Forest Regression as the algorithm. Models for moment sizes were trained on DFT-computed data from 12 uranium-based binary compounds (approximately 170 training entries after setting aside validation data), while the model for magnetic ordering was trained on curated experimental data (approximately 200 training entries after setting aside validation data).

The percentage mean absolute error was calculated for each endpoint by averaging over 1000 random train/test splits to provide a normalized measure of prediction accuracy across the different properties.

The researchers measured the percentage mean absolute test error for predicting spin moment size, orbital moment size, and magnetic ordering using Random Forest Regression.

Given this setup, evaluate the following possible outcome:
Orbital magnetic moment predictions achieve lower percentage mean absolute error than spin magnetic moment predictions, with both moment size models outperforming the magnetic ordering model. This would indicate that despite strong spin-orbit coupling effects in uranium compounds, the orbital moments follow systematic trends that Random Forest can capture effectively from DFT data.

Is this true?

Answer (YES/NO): NO